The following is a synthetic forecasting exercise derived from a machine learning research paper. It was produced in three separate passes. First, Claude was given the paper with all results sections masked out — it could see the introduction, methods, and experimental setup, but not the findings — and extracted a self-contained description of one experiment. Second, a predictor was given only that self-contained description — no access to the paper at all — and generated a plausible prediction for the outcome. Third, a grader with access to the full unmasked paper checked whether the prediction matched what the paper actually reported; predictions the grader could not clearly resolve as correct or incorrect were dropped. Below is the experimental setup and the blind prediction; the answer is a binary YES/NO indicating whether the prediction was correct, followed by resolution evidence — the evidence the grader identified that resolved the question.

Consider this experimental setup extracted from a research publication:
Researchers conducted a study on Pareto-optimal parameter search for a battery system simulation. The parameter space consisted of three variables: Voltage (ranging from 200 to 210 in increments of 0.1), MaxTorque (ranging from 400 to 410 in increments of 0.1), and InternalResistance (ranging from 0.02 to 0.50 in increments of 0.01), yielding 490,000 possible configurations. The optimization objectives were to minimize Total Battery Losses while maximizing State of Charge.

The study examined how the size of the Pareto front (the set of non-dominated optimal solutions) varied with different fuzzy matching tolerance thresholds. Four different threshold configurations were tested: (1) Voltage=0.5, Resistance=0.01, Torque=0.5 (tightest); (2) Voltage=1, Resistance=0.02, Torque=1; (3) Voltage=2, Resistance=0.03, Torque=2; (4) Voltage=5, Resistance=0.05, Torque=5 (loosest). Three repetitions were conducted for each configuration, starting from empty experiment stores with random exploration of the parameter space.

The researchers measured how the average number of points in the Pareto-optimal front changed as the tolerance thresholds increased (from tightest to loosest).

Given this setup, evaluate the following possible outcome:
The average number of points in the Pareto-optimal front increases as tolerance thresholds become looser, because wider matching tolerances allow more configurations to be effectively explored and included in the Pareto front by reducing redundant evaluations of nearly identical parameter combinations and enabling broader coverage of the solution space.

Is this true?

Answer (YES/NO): YES